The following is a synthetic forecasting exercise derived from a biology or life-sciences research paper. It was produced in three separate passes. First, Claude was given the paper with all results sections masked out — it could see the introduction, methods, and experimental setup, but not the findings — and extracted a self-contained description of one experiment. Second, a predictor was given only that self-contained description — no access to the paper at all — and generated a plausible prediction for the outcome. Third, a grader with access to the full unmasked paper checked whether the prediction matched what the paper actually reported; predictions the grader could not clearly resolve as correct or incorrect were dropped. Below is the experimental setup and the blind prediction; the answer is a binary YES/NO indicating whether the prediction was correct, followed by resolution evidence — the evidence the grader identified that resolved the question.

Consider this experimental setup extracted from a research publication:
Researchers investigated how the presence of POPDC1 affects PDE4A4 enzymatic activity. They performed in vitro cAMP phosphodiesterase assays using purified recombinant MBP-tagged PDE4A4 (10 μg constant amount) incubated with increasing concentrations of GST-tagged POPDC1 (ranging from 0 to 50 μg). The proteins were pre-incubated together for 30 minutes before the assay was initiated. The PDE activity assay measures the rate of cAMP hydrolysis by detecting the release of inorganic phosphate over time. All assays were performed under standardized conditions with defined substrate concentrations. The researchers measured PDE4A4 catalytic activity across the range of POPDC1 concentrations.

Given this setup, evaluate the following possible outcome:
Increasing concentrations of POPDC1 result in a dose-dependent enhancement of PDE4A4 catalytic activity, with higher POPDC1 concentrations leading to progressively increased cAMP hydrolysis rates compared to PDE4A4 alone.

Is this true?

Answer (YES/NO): NO